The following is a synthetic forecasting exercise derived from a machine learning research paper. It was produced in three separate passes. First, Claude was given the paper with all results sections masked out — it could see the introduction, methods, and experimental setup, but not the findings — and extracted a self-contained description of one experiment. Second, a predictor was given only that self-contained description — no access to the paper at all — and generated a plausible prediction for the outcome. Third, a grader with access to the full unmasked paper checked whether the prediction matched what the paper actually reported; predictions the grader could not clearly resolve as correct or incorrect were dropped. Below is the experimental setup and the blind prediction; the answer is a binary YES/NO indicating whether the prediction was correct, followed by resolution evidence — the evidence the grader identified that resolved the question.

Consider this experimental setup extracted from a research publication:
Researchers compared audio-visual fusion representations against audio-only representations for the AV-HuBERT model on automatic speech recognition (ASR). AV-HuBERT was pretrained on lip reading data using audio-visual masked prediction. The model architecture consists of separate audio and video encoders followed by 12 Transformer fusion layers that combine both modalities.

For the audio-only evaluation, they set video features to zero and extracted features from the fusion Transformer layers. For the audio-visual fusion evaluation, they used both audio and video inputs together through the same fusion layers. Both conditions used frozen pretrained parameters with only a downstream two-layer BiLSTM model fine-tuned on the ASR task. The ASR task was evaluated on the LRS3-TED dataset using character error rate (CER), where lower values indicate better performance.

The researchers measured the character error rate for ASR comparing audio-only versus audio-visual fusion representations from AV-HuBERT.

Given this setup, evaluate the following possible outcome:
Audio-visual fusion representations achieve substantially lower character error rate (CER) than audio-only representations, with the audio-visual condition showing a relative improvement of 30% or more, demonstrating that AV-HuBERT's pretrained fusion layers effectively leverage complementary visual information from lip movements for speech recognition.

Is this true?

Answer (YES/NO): NO